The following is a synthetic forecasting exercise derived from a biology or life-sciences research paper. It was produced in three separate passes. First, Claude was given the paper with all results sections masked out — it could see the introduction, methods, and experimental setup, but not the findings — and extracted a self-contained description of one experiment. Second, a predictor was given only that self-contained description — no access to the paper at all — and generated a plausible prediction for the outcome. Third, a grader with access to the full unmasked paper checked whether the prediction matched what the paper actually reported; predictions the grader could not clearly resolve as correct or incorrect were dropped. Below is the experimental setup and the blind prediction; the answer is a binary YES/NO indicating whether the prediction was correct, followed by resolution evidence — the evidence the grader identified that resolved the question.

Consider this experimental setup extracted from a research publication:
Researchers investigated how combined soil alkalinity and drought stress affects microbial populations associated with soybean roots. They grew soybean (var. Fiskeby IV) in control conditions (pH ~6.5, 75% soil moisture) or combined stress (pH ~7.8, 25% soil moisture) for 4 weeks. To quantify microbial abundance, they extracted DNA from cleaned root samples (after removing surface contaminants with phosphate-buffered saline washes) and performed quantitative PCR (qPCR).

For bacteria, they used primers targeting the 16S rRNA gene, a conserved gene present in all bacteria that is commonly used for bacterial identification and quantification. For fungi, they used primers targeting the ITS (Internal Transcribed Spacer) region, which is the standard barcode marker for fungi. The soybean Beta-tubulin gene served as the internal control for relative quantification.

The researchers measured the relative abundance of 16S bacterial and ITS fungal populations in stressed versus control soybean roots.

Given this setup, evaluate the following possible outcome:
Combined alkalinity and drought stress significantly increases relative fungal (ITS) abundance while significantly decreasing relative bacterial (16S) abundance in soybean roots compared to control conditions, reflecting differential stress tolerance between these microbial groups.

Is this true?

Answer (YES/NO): NO